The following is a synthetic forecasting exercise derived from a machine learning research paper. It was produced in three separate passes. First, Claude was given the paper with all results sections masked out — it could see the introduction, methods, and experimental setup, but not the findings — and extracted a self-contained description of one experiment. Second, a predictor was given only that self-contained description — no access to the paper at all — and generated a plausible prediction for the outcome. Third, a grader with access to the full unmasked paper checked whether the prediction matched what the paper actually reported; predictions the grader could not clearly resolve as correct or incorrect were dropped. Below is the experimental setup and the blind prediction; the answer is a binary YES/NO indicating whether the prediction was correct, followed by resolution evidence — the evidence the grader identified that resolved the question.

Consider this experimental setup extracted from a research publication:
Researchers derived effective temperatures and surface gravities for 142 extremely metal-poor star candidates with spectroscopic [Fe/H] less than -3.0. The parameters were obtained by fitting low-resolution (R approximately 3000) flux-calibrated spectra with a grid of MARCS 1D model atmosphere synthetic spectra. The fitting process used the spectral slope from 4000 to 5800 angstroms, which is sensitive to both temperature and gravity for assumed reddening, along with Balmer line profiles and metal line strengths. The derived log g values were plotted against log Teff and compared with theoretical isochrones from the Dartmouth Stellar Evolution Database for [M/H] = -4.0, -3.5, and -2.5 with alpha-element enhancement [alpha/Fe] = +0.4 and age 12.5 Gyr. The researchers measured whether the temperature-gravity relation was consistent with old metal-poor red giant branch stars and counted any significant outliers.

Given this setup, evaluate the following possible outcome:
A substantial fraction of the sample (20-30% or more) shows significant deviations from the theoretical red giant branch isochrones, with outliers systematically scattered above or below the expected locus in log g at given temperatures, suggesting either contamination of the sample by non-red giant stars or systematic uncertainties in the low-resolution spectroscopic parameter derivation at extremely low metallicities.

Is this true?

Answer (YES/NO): NO